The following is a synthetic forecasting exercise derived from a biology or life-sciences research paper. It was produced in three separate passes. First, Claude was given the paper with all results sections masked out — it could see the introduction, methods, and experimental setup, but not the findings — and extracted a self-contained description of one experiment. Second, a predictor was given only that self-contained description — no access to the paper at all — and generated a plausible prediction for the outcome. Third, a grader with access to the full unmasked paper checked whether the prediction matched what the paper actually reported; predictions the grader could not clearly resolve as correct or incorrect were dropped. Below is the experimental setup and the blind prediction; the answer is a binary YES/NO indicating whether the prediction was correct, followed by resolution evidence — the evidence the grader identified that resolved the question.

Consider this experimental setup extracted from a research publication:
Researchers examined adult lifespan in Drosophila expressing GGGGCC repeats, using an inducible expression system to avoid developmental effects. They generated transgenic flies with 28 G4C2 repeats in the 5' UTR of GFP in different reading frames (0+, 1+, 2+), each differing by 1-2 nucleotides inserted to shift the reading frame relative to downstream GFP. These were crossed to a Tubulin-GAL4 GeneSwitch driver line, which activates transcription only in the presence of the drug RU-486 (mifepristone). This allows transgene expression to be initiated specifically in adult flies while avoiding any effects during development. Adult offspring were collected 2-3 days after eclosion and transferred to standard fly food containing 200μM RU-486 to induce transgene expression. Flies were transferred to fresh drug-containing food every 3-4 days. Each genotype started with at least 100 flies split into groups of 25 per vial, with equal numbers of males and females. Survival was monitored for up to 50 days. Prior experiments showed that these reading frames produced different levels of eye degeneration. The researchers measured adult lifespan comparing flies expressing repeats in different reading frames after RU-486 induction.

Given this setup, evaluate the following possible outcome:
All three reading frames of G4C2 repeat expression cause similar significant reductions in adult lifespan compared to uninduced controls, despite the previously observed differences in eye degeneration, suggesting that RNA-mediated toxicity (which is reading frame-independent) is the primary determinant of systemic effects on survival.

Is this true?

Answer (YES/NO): NO